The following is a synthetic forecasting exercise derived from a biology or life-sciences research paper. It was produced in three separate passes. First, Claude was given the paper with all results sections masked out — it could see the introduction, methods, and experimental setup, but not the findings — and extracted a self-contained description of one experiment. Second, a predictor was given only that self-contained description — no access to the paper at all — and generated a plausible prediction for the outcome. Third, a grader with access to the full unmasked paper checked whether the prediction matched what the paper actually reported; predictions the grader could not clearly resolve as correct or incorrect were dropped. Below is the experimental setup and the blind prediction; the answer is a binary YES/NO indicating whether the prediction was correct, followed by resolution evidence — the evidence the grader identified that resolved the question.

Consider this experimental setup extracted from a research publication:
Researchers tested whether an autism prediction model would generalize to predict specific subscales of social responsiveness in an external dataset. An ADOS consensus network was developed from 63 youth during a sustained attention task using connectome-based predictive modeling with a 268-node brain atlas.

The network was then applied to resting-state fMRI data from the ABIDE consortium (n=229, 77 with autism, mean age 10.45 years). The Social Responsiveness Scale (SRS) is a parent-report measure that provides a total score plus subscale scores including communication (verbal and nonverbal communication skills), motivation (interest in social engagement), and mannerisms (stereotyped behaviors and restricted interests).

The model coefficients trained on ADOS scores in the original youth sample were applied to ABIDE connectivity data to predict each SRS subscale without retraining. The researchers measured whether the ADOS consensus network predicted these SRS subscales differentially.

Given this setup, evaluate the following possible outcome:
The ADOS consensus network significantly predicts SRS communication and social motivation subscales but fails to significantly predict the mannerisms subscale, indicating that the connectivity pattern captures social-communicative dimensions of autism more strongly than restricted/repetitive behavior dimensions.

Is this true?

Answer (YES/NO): NO